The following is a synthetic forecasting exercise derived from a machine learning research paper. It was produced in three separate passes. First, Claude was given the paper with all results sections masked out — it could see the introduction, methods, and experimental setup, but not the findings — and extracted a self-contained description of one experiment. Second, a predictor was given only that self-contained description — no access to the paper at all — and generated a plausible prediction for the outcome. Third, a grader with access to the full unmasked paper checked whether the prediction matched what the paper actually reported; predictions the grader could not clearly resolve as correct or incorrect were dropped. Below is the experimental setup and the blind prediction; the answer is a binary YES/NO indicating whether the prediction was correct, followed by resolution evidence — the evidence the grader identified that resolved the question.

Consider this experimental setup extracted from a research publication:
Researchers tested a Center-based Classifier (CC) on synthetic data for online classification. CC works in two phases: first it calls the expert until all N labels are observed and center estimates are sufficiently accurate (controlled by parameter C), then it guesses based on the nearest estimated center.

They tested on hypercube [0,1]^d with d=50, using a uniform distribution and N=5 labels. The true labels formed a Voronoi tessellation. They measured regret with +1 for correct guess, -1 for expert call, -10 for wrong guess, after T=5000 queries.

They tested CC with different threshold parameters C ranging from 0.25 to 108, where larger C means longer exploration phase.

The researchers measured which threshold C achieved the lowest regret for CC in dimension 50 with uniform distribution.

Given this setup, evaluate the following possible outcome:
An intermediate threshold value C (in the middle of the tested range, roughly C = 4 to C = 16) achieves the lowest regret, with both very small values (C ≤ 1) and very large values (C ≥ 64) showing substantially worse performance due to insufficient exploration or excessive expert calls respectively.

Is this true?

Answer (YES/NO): NO